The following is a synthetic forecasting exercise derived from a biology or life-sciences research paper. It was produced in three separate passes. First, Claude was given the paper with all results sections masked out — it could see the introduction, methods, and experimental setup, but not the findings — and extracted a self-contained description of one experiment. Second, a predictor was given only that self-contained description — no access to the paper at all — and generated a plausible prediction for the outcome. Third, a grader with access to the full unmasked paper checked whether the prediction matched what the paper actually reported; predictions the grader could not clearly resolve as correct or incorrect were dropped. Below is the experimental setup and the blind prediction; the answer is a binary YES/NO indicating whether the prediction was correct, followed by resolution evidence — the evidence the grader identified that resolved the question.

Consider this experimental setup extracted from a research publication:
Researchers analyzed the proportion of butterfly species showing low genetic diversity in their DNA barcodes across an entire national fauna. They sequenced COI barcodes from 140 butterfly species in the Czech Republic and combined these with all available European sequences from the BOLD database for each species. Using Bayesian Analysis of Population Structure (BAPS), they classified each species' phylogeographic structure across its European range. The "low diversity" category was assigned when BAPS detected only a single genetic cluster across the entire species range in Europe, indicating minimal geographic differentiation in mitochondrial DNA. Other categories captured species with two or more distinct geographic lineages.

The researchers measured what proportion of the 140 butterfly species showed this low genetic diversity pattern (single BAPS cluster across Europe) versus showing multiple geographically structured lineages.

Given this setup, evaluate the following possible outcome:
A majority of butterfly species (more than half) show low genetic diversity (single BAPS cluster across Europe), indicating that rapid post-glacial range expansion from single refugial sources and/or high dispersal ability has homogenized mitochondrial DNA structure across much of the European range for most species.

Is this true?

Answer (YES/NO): NO